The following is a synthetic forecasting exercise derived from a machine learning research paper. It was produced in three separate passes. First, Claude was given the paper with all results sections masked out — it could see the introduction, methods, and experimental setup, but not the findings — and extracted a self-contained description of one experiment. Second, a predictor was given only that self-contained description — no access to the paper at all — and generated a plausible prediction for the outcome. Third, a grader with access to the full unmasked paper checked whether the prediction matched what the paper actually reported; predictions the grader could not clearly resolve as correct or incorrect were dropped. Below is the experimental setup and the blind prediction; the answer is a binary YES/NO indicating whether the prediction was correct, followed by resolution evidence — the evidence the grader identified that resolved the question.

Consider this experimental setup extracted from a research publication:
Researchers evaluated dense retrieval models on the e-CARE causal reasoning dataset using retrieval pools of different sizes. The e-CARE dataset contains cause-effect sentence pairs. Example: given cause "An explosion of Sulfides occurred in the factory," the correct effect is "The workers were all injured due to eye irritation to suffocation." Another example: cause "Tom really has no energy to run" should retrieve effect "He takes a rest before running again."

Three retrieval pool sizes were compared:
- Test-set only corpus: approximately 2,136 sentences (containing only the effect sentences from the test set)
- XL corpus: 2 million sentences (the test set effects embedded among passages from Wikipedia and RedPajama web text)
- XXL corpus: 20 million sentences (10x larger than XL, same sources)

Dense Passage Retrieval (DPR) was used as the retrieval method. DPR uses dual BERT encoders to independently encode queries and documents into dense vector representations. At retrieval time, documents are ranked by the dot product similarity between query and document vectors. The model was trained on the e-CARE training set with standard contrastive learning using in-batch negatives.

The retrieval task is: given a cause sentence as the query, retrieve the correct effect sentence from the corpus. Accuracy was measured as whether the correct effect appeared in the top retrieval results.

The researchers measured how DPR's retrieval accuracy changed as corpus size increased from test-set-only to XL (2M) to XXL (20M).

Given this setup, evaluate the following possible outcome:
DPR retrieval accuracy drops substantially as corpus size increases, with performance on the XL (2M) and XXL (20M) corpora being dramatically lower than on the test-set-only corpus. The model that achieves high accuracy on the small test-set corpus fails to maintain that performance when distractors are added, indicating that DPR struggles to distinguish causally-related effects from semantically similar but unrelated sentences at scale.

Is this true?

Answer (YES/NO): YES